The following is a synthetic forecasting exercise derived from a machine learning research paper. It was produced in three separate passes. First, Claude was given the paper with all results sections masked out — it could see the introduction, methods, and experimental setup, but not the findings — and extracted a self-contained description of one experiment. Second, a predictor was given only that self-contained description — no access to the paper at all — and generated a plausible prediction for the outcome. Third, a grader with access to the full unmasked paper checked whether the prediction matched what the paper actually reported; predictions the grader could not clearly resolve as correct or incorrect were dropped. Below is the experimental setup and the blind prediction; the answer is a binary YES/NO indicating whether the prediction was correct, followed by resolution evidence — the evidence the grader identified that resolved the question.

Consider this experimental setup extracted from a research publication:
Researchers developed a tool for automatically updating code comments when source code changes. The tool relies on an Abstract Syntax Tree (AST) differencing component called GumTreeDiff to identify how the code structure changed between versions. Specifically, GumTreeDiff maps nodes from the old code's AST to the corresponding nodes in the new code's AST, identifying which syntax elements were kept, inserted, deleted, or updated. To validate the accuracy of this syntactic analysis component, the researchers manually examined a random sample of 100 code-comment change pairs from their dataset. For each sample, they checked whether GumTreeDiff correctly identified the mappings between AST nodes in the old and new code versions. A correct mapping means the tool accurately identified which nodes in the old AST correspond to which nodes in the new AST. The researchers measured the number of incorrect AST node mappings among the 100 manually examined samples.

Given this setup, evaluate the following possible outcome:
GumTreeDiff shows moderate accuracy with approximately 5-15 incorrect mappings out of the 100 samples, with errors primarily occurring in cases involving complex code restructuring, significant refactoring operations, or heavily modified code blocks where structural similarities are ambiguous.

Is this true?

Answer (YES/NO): NO